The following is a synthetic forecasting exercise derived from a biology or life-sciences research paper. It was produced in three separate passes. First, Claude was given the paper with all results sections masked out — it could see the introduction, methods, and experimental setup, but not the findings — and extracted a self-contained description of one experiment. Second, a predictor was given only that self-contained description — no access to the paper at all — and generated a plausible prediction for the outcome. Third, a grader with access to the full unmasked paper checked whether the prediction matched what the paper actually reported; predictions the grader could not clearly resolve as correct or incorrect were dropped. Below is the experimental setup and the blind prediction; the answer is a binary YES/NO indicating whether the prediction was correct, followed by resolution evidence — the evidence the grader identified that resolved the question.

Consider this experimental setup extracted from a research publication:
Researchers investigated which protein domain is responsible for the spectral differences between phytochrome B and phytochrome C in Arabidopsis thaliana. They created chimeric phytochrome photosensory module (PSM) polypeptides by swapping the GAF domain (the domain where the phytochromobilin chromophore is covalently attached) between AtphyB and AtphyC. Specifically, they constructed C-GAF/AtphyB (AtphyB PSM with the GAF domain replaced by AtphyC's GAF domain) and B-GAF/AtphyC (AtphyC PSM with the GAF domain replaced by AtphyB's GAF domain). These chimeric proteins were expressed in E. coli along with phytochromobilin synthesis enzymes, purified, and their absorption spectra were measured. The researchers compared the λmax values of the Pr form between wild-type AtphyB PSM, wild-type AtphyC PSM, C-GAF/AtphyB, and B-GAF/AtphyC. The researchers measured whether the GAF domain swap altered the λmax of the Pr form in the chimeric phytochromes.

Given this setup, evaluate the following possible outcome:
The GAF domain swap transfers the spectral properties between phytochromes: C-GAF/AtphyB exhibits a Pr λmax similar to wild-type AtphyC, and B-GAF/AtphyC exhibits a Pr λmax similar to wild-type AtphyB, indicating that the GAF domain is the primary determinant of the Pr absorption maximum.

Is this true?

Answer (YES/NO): YES